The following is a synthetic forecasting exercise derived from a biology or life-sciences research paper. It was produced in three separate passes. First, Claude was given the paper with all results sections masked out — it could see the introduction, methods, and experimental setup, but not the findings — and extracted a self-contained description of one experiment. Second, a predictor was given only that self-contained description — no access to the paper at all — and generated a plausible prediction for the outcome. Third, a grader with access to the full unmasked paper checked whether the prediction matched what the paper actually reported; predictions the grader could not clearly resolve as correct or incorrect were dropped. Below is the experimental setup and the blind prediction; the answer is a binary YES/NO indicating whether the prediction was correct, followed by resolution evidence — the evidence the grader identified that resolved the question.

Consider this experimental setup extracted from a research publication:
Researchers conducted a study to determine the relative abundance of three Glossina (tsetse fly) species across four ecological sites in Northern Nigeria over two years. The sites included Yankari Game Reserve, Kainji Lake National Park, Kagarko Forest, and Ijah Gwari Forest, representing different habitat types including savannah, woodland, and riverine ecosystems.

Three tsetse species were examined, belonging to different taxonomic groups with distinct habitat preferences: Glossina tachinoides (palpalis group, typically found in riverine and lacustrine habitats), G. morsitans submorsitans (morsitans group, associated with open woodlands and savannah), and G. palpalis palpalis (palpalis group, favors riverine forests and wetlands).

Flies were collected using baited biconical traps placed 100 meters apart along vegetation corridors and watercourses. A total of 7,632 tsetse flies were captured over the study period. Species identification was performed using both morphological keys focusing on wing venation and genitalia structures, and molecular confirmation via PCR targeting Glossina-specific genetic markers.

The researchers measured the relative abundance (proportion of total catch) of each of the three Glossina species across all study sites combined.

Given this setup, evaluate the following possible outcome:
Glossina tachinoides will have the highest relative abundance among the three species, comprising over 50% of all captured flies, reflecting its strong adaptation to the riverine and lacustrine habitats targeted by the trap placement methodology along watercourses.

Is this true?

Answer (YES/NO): YES